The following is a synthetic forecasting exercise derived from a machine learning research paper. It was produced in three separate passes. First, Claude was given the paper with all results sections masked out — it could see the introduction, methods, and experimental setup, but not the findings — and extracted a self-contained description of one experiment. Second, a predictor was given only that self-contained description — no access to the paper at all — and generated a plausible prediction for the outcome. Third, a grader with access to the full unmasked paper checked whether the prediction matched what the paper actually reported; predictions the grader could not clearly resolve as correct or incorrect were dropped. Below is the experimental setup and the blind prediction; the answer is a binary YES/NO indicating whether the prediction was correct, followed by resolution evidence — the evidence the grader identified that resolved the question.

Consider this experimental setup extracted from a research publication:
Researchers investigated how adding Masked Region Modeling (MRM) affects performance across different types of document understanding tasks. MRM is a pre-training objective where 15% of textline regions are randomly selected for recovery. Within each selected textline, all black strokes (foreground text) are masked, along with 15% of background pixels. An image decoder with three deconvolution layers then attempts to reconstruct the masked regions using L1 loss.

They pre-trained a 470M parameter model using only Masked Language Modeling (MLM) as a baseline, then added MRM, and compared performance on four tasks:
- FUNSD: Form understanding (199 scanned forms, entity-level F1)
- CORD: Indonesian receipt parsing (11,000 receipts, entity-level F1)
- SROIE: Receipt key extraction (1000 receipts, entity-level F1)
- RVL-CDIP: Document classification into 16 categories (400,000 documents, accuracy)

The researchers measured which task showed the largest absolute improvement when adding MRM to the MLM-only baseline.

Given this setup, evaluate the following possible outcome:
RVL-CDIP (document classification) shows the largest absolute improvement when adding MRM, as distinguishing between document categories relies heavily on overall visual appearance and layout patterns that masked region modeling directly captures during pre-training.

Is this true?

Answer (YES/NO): NO